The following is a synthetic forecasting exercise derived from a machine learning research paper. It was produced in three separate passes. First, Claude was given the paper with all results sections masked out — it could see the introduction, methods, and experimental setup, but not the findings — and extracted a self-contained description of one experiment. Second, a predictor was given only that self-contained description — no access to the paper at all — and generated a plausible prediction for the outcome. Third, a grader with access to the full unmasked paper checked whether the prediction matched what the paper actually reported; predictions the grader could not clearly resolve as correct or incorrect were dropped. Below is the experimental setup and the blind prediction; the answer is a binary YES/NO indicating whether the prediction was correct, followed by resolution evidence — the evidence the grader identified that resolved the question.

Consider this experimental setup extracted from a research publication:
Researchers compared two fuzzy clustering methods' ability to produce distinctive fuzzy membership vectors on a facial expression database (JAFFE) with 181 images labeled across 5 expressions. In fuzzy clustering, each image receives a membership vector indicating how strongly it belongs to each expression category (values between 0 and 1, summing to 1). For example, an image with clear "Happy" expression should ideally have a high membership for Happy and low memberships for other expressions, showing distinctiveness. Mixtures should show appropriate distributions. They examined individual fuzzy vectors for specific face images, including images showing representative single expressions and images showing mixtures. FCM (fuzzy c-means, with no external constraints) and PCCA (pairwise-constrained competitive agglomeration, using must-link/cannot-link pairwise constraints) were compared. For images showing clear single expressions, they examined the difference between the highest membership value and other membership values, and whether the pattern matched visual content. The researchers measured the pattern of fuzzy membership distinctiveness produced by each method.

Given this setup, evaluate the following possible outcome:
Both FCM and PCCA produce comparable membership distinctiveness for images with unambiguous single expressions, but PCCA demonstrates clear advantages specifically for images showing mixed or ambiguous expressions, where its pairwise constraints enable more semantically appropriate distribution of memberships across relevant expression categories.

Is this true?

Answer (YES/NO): NO